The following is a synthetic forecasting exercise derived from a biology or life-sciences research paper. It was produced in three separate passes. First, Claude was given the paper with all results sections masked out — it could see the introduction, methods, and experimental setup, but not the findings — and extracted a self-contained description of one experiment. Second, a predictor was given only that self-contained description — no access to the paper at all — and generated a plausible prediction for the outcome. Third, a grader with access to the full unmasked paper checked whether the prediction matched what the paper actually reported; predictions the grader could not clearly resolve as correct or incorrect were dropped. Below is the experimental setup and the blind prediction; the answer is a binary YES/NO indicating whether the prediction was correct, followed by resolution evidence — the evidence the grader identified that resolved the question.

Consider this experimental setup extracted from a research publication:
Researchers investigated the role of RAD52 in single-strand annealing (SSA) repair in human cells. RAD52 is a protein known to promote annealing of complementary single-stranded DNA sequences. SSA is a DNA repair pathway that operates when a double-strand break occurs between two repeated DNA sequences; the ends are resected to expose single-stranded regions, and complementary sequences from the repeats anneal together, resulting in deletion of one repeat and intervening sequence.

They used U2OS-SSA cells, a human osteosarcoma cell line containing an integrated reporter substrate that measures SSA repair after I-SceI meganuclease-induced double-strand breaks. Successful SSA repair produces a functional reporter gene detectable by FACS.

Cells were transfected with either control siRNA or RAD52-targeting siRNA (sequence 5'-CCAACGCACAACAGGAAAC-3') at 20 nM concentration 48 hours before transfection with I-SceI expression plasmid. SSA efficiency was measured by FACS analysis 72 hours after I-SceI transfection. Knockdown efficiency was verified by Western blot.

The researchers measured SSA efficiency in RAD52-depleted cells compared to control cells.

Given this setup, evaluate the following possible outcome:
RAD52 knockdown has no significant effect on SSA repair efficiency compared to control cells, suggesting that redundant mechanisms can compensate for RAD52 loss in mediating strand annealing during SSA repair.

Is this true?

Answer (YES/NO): NO